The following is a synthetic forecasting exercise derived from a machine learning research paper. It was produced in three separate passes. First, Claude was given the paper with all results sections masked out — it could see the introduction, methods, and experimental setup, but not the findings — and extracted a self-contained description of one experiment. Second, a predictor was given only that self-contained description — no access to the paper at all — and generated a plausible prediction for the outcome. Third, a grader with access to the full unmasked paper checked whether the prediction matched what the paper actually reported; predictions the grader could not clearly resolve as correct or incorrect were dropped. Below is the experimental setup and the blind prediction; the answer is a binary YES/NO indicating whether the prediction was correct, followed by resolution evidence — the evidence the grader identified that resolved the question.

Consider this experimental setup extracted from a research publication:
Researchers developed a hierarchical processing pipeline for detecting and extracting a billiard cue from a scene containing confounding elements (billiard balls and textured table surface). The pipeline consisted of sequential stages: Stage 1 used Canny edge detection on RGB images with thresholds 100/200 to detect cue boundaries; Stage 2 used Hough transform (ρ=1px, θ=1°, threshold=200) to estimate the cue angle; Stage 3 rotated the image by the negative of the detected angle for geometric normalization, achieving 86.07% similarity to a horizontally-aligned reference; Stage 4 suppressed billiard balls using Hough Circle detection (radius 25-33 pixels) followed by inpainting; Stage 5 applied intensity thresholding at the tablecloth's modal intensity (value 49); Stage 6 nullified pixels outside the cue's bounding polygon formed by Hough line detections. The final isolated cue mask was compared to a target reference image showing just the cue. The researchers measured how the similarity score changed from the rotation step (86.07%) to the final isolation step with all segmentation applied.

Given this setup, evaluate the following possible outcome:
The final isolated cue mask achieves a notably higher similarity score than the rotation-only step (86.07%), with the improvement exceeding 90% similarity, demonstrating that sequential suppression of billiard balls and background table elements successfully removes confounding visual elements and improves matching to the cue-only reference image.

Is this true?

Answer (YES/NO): NO